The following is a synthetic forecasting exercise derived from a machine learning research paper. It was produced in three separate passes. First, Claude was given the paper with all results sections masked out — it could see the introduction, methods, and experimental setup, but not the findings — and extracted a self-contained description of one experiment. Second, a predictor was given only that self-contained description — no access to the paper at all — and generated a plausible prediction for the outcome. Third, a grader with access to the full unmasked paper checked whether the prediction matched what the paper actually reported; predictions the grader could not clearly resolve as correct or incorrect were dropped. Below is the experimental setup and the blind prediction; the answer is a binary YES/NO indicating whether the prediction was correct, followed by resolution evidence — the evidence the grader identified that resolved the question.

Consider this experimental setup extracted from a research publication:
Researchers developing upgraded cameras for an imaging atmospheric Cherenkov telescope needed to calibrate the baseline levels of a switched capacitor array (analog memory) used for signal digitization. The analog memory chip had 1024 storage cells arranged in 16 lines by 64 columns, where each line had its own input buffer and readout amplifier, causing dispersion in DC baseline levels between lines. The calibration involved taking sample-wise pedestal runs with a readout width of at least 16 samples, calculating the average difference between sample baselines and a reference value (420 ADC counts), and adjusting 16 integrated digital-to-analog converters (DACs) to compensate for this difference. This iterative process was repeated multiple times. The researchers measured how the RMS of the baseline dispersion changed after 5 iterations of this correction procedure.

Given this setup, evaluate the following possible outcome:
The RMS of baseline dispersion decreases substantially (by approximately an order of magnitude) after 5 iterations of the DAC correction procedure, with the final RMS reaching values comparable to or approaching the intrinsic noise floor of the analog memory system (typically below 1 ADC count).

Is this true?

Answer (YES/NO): NO